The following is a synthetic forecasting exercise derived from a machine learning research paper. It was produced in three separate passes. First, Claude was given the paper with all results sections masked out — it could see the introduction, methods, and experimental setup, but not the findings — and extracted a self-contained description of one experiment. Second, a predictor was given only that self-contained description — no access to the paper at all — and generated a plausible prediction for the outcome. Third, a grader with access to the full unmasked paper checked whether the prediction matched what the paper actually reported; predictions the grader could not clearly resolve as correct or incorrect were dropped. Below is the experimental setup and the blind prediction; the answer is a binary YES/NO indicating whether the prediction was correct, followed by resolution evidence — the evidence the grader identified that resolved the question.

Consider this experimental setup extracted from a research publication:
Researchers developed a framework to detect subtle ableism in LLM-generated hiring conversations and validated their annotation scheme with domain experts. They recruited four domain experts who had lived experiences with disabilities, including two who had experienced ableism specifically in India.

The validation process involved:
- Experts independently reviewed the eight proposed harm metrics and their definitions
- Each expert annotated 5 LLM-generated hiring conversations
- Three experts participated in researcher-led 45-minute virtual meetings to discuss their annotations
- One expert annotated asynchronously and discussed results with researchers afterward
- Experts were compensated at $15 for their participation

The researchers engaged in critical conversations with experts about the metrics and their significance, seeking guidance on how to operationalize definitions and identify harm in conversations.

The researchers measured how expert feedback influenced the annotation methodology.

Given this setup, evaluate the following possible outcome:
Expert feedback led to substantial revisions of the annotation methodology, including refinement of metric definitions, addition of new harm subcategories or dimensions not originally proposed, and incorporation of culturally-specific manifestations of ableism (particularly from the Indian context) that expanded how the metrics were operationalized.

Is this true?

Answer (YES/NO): NO